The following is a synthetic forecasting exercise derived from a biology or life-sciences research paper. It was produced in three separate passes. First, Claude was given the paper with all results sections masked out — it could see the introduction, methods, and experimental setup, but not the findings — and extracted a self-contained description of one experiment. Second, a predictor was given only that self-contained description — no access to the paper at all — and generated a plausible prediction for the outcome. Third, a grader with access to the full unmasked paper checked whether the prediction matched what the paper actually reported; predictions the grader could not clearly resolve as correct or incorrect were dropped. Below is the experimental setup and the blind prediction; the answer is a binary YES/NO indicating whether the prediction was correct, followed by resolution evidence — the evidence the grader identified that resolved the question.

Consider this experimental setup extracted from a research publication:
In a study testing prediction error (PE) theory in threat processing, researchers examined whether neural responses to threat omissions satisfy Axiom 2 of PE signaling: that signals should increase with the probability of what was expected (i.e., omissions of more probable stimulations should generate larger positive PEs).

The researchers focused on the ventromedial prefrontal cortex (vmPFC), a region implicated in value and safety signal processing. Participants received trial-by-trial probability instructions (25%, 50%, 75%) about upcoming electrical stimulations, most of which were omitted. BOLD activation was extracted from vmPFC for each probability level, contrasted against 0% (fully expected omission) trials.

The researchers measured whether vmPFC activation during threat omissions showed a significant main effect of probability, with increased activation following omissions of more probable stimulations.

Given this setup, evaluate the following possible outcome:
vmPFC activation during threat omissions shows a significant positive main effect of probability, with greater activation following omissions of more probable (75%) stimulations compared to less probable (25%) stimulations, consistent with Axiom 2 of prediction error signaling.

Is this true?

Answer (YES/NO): NO